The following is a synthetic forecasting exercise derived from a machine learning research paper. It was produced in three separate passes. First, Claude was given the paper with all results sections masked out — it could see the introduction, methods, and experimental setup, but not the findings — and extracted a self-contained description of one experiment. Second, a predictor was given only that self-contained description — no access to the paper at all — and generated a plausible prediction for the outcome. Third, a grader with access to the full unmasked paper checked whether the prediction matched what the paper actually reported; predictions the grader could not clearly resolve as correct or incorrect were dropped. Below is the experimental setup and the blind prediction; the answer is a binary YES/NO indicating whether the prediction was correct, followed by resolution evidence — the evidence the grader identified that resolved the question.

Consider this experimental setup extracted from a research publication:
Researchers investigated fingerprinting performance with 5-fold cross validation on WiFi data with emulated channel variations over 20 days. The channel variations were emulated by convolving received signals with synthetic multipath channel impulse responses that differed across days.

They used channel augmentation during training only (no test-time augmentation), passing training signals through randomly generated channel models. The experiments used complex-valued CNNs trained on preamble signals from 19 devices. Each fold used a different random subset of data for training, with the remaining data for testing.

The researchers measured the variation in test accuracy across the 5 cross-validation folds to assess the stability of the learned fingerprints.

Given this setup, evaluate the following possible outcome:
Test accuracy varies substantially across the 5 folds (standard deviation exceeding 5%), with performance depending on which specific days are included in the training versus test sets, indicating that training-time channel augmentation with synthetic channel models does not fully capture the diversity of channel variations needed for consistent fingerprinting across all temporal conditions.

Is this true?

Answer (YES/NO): NO